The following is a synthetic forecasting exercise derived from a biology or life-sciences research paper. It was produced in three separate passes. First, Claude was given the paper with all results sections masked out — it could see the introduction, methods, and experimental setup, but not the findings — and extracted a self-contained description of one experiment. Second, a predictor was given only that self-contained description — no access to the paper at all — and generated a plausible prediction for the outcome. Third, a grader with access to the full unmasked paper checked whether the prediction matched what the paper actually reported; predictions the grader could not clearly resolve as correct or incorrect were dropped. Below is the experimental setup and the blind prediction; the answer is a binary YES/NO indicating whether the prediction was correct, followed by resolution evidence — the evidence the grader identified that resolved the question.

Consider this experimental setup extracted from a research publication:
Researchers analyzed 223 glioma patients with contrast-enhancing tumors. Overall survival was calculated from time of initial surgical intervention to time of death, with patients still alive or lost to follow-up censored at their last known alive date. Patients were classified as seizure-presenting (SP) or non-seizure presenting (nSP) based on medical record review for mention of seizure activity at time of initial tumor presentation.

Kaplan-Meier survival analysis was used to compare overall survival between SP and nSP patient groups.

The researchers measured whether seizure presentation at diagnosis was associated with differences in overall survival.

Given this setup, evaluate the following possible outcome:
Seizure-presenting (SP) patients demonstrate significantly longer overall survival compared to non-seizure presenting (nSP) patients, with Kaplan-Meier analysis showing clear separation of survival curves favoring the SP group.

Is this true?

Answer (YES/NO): NO